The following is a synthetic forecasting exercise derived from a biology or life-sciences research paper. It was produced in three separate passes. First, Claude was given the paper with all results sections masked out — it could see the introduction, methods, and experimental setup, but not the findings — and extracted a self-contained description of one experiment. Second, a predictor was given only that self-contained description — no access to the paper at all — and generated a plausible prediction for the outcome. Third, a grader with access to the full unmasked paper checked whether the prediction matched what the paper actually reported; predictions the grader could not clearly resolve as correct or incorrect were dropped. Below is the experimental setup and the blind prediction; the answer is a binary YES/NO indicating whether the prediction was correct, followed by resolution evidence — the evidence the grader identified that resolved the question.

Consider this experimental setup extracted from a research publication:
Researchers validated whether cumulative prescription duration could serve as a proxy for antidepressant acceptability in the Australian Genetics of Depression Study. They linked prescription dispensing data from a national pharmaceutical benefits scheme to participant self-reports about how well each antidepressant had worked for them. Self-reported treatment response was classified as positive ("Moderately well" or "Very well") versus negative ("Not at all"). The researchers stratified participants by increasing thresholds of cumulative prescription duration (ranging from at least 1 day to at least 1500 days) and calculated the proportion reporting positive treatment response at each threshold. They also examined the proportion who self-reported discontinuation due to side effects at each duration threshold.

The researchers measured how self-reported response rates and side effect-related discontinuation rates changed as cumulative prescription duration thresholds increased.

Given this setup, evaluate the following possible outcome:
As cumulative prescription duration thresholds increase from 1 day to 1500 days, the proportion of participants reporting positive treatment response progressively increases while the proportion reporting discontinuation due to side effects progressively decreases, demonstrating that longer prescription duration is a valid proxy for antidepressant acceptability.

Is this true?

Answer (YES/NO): NO